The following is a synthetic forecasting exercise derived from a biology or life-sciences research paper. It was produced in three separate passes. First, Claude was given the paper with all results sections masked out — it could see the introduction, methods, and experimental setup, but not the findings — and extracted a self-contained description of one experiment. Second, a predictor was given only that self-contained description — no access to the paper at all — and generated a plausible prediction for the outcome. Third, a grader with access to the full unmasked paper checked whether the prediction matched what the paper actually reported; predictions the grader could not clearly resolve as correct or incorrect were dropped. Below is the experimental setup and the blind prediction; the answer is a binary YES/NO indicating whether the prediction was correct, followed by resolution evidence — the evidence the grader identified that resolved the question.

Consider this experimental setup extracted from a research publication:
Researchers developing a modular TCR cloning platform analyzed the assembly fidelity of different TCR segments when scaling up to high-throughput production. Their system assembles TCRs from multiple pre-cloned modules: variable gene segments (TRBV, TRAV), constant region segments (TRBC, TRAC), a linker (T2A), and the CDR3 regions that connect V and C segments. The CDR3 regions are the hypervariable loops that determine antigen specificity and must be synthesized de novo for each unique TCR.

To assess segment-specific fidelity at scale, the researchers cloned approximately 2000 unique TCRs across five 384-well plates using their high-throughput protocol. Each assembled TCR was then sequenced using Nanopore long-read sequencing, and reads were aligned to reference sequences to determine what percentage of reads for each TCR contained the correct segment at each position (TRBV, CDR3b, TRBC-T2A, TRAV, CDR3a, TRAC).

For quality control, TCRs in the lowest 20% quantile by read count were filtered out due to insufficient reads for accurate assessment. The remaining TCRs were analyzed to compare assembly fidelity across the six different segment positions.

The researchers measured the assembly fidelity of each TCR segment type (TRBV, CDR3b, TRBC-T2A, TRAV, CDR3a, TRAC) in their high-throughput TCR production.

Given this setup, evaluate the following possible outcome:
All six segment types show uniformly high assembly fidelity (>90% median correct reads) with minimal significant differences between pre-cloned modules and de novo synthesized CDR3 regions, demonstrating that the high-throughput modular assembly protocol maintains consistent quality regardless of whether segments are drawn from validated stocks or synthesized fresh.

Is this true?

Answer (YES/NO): NO